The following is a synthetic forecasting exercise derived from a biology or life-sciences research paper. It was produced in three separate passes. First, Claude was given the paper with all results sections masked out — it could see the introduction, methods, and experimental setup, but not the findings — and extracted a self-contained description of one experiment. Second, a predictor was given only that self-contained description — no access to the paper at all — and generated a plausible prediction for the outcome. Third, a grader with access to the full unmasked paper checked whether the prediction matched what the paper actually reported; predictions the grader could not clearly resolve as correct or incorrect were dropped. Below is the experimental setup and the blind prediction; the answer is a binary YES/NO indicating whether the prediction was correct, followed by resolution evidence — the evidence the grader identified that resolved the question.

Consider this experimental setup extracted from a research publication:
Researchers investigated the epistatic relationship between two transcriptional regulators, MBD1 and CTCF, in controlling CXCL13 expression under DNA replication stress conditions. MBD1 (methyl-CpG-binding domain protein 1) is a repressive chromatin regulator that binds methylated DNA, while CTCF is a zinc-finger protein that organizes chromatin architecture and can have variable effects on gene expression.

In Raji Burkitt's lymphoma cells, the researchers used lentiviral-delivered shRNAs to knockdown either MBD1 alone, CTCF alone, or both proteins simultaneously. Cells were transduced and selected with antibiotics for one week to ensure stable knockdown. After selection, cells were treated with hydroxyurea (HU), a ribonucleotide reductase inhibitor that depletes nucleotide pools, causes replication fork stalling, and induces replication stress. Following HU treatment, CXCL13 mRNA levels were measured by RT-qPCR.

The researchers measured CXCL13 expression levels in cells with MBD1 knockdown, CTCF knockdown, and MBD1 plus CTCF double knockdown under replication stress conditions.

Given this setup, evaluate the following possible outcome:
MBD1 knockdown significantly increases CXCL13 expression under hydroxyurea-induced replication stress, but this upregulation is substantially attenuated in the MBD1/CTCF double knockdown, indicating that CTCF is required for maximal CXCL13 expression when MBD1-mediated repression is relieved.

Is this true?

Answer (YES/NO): NO